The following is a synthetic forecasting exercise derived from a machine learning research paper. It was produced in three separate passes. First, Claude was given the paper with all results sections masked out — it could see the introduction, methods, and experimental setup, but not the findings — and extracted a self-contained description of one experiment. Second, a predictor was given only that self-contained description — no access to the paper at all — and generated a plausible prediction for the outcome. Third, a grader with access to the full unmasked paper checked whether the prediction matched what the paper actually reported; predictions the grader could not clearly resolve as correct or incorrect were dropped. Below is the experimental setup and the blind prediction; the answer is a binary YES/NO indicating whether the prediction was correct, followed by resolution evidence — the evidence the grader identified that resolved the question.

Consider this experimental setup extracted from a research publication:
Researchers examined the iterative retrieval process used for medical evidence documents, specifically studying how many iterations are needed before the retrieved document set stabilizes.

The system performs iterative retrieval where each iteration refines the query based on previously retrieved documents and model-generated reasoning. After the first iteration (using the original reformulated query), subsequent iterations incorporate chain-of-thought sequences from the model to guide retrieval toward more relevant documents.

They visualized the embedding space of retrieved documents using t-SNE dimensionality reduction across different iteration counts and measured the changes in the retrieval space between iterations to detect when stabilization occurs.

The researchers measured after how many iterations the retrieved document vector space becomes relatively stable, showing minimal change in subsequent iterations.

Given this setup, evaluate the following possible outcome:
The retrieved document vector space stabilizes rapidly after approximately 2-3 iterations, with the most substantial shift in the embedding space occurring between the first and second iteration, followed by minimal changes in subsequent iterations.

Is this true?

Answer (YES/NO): NO